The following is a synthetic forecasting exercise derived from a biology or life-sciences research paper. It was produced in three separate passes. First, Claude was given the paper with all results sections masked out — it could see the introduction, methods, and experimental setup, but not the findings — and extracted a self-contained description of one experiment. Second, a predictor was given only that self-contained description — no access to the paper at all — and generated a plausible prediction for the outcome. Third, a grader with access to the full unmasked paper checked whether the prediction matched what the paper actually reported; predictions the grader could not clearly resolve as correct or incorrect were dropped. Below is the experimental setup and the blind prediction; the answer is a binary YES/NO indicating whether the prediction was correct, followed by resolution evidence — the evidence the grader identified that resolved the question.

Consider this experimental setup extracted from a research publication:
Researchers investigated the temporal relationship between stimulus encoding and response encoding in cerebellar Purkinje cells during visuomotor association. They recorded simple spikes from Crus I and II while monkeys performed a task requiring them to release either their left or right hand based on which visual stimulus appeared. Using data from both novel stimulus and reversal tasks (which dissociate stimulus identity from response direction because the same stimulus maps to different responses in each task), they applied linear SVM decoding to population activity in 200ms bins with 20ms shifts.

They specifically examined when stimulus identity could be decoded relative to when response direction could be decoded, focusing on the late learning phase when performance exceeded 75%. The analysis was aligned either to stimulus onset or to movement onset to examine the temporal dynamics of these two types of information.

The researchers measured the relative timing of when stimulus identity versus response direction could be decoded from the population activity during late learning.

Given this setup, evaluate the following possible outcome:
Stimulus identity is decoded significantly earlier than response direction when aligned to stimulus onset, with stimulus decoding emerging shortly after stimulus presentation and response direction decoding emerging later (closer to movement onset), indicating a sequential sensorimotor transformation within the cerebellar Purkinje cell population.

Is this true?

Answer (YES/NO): YES